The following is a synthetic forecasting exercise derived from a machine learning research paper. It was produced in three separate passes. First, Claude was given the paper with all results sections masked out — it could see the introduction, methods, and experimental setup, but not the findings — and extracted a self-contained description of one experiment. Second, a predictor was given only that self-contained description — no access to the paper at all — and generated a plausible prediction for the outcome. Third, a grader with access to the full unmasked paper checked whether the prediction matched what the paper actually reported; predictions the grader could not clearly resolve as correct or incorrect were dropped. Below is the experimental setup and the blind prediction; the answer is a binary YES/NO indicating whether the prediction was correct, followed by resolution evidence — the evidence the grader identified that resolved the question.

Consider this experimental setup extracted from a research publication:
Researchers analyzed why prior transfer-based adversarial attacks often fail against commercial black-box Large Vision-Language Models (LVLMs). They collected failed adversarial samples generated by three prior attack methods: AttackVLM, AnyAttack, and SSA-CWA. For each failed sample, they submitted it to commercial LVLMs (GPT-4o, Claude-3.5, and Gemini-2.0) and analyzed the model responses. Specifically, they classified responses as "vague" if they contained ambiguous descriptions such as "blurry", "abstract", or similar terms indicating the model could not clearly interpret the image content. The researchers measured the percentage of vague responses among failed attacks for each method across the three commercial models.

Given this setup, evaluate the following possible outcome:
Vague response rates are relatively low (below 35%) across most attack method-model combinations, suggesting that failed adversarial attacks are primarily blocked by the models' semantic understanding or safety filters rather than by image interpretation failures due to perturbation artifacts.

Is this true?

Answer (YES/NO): NO